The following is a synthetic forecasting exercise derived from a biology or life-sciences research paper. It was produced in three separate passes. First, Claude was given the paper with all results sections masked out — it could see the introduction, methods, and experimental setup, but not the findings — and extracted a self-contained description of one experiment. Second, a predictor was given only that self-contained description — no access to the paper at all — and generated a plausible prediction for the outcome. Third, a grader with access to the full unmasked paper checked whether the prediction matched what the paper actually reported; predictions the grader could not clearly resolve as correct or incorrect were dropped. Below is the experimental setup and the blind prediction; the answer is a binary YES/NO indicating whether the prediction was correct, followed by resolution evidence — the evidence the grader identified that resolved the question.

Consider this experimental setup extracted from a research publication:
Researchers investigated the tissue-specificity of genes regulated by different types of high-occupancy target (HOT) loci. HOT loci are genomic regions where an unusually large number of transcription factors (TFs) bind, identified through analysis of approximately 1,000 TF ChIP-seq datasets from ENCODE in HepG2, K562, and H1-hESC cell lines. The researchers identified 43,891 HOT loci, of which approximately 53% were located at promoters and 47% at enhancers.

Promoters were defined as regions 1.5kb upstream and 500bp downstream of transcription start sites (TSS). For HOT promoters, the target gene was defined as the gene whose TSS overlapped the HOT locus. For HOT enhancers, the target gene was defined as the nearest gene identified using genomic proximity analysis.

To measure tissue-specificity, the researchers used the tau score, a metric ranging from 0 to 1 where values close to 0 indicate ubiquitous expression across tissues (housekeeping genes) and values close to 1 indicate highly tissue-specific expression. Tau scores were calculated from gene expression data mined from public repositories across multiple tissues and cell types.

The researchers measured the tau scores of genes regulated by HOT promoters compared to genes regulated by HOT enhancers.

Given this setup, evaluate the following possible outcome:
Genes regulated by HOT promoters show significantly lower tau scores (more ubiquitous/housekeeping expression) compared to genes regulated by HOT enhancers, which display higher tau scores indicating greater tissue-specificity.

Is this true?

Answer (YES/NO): YES